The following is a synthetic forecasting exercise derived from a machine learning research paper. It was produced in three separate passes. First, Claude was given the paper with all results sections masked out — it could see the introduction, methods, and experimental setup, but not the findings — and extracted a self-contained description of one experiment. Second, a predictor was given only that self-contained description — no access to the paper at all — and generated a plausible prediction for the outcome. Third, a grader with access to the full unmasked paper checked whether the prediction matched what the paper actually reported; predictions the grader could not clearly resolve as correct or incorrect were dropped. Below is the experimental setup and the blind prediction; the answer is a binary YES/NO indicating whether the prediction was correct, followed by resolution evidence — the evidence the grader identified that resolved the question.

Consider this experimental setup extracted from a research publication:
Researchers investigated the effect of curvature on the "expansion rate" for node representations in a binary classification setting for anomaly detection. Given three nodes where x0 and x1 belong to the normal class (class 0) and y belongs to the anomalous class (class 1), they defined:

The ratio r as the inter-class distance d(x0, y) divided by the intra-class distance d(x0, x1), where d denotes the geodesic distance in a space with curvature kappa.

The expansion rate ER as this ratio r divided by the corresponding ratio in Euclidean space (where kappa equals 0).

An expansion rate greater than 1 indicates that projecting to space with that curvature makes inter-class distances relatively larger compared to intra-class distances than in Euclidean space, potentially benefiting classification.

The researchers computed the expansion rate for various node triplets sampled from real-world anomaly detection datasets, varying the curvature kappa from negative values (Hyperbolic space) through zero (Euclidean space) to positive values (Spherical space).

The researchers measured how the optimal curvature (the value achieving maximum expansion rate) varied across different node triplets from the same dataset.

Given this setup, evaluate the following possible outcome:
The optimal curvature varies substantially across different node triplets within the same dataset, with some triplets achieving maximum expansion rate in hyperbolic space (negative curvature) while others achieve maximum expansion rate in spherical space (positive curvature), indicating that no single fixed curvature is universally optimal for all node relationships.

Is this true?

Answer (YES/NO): YES